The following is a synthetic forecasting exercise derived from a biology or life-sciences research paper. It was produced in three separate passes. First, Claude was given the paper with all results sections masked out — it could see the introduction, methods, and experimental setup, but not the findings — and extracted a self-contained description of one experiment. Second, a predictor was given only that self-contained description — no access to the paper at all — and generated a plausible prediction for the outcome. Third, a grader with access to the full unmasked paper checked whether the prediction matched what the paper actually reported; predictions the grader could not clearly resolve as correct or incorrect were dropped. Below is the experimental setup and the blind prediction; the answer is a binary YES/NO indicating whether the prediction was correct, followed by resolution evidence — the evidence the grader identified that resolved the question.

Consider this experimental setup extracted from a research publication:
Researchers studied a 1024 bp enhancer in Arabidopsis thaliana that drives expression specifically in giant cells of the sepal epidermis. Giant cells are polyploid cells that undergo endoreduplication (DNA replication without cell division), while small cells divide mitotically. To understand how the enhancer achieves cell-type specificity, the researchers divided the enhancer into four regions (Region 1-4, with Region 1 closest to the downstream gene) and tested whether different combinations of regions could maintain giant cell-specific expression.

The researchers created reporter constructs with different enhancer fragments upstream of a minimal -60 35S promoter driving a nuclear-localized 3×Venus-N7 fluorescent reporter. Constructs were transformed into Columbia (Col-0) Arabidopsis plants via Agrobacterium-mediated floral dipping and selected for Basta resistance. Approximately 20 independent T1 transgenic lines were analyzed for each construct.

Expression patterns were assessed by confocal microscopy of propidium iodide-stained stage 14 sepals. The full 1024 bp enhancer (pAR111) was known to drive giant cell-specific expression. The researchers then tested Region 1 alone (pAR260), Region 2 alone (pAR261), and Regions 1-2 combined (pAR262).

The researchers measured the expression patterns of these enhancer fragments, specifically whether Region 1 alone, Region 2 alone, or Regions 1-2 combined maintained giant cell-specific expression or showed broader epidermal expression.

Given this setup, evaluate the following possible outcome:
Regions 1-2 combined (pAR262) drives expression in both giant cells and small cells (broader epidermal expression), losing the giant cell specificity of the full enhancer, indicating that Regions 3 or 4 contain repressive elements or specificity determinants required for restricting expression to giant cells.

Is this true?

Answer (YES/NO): NO